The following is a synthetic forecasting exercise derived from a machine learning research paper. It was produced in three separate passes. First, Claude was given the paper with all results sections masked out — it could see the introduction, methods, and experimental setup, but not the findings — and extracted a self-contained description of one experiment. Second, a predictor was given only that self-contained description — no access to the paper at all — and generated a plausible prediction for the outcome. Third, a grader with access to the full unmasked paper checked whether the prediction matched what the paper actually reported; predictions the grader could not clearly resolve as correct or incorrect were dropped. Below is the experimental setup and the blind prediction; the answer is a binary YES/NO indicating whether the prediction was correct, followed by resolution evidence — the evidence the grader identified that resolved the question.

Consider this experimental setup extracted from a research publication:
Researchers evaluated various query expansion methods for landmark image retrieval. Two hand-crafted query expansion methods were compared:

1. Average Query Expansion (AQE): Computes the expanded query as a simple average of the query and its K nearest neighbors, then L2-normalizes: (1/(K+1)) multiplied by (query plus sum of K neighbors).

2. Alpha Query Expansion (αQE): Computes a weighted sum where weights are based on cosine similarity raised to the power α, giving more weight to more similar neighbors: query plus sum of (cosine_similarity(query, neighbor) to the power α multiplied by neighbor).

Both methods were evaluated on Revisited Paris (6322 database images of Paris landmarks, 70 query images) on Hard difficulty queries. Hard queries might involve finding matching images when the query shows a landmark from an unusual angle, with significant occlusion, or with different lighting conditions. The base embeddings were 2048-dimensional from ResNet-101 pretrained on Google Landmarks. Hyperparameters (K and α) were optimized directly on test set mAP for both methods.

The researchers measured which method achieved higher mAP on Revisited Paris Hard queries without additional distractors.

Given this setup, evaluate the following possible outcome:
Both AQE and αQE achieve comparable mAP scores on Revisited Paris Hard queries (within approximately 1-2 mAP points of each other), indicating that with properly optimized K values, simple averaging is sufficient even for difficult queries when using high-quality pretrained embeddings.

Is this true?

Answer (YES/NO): NO